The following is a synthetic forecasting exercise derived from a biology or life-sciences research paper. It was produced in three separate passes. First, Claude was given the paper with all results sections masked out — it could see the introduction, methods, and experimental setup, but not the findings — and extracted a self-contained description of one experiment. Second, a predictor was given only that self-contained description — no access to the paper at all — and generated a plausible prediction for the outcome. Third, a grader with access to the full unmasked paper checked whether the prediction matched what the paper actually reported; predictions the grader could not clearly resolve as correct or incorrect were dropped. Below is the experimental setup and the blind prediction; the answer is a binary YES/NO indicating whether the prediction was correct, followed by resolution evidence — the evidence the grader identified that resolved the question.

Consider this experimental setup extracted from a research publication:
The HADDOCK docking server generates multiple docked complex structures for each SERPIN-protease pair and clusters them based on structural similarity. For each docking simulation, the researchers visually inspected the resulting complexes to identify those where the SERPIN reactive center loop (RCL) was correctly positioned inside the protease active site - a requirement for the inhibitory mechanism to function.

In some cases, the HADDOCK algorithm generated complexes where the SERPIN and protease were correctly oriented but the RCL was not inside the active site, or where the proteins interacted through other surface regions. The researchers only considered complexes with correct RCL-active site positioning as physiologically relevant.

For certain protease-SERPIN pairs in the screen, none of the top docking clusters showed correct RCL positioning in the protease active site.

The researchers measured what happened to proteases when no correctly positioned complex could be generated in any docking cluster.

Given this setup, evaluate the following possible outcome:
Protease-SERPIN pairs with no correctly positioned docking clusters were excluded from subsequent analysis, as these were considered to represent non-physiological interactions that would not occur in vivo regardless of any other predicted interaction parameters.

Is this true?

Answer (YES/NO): YES